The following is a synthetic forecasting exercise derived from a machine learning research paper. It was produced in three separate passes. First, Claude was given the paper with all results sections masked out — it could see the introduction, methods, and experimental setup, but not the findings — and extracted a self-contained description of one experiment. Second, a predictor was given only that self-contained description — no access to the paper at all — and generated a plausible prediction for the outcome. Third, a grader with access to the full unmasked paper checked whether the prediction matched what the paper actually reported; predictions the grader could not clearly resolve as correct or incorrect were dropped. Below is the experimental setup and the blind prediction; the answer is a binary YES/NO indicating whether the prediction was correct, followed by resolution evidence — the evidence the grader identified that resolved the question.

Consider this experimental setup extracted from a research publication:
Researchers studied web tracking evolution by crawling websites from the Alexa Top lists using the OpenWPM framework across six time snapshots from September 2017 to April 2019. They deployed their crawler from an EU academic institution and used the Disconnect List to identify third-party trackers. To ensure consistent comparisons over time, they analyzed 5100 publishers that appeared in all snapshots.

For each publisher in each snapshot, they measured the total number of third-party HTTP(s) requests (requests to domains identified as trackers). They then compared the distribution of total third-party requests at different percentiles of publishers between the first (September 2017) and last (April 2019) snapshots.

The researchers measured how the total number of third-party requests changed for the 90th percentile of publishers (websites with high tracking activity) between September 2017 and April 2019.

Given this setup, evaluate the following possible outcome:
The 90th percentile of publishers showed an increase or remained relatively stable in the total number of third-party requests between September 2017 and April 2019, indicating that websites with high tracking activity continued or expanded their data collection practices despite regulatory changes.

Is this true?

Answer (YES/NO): NO